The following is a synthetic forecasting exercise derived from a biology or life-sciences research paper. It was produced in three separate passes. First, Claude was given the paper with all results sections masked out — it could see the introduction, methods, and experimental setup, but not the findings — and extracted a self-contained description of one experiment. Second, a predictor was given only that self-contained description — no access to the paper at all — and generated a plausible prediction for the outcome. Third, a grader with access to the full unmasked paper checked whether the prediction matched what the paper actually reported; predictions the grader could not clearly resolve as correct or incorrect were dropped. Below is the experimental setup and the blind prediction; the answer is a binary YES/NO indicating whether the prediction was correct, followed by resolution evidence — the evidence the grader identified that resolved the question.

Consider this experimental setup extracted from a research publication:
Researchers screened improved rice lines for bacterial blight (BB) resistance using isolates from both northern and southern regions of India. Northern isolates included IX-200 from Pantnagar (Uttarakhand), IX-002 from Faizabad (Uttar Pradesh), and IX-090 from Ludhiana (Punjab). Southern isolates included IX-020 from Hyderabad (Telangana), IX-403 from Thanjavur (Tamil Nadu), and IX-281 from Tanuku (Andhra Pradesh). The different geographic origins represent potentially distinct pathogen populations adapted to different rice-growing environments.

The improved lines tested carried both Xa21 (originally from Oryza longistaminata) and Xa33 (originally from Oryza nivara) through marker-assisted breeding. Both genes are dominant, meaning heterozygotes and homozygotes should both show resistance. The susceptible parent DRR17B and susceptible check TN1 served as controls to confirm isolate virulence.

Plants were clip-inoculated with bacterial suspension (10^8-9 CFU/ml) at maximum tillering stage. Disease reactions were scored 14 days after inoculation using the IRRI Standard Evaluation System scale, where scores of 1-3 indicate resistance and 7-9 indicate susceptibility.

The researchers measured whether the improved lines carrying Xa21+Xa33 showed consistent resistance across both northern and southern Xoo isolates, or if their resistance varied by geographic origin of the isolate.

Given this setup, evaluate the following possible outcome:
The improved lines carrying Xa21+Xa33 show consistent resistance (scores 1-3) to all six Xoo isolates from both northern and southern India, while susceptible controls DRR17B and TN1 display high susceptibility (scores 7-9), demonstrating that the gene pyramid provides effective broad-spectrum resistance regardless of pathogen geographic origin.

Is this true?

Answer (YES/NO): YES